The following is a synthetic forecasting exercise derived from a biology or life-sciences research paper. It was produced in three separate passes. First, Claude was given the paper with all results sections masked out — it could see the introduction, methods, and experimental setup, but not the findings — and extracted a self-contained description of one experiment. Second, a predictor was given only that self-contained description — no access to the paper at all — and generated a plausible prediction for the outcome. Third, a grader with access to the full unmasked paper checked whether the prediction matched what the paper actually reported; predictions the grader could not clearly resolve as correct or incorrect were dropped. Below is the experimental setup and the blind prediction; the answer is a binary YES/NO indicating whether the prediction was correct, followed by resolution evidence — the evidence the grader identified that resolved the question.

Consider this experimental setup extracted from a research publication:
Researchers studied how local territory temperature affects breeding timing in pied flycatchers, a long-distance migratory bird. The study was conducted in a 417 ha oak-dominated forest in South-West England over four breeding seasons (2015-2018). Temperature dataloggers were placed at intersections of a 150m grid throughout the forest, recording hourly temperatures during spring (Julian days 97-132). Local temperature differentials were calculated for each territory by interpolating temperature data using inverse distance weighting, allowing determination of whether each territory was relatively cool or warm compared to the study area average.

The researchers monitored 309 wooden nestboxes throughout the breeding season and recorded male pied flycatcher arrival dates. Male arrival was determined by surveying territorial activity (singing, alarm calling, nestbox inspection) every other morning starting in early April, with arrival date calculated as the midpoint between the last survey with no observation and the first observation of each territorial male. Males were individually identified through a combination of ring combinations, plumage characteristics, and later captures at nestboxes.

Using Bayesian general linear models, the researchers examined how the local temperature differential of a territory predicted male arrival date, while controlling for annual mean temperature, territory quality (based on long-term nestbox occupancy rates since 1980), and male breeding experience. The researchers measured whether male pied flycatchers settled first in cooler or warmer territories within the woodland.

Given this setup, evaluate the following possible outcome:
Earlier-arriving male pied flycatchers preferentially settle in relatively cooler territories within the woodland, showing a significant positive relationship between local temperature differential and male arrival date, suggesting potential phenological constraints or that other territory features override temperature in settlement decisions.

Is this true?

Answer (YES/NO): YES